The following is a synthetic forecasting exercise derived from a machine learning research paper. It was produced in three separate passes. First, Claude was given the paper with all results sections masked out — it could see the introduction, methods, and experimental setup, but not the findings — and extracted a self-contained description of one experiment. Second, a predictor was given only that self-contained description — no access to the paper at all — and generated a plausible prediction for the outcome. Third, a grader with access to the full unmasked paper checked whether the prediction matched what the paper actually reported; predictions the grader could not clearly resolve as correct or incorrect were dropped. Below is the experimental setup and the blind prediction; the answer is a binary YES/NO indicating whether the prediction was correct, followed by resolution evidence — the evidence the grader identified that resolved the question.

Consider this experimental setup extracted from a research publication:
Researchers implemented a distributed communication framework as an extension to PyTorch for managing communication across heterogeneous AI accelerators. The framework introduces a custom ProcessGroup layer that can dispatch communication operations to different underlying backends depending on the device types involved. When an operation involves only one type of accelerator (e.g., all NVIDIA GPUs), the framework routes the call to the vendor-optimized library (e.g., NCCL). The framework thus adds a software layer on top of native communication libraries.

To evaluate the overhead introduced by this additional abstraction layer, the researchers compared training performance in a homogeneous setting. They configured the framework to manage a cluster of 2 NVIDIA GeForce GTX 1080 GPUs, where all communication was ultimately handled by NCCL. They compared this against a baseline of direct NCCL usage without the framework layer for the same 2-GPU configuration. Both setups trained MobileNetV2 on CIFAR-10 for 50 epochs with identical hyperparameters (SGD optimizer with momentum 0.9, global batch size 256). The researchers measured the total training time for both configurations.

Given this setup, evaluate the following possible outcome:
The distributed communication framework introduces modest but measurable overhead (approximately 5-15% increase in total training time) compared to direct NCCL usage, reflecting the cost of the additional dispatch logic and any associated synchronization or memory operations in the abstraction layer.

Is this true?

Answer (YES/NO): NO